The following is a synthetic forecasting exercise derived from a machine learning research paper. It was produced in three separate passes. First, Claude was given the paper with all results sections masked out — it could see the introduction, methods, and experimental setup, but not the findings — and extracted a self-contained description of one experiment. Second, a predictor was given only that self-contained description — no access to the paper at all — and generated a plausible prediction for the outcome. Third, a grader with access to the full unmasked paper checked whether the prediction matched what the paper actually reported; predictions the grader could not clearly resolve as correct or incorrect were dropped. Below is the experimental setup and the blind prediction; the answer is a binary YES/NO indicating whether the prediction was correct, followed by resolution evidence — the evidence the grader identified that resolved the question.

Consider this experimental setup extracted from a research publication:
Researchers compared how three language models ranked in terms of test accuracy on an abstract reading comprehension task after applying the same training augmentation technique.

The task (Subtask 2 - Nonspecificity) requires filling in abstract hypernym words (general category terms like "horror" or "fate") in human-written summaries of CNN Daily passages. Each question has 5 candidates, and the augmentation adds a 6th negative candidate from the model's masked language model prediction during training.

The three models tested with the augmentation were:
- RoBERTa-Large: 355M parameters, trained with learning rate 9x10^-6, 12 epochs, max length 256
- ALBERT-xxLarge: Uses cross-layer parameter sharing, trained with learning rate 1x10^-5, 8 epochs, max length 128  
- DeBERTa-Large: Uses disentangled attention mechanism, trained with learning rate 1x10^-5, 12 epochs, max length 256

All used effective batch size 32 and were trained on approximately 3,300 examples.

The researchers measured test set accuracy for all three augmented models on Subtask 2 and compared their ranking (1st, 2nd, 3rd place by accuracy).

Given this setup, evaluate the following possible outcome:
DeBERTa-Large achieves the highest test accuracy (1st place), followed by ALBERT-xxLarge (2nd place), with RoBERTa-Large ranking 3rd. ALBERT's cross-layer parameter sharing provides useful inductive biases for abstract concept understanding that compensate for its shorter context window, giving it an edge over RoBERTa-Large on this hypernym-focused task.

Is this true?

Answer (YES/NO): NO